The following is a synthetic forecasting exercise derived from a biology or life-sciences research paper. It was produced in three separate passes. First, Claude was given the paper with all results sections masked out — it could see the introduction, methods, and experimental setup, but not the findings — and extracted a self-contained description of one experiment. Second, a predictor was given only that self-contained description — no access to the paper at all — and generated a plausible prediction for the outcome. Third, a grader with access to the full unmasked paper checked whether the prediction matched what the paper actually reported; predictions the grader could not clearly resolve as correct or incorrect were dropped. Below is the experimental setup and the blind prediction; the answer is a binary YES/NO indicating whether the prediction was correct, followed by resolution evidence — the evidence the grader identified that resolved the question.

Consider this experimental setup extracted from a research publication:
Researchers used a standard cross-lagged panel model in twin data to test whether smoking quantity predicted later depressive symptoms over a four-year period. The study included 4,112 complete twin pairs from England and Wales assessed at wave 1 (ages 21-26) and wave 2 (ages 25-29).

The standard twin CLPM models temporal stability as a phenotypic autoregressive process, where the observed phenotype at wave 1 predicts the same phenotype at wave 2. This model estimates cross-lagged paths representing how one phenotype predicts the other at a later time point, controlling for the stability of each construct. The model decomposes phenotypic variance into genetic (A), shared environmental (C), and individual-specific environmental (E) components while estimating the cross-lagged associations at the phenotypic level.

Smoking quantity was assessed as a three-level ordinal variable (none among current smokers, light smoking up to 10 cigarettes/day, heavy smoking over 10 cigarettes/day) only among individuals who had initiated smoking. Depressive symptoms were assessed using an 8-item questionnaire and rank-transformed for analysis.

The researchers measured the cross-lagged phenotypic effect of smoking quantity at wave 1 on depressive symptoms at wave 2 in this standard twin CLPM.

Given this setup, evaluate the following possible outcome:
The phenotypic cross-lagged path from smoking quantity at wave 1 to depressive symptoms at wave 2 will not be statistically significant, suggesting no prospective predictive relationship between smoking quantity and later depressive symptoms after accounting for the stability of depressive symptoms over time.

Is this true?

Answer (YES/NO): NO